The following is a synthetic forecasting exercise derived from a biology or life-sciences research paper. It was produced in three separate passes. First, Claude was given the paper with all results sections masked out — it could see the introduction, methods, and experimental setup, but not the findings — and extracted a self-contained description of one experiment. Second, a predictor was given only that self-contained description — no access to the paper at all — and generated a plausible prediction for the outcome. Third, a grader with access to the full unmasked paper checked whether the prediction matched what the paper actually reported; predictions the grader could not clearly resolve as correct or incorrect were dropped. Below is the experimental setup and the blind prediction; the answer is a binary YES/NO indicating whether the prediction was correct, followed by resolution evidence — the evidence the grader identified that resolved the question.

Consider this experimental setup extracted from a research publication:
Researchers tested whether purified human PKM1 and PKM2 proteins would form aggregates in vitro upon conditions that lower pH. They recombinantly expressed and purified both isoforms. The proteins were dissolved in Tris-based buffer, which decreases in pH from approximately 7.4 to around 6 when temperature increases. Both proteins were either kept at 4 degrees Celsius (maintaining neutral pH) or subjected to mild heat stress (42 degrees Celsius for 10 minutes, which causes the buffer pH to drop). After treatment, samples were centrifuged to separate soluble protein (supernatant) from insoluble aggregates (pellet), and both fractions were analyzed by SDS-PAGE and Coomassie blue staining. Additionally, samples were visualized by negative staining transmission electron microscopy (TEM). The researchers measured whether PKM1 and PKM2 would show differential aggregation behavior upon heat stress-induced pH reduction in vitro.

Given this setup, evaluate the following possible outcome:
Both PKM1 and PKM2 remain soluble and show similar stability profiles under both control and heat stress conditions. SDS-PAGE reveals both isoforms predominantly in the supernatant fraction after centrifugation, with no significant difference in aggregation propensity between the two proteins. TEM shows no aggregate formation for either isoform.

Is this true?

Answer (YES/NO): NO